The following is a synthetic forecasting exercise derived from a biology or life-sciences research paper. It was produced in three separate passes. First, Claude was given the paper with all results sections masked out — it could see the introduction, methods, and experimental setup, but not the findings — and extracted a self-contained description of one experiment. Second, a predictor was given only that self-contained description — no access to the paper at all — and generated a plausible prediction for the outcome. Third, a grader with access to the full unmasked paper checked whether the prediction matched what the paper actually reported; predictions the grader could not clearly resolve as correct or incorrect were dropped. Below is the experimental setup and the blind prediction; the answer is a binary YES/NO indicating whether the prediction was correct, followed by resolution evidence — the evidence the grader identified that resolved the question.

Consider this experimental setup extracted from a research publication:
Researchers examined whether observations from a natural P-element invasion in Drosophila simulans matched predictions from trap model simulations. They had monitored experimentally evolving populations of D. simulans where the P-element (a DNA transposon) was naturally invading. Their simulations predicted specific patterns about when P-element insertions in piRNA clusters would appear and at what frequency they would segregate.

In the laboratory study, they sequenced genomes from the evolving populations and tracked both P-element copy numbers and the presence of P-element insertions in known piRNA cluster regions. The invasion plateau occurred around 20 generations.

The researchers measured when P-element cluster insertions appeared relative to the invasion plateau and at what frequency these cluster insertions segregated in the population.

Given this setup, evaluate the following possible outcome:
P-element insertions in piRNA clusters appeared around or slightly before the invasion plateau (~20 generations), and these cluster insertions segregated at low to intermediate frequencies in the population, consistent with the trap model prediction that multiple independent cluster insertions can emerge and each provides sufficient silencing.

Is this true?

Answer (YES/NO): YES